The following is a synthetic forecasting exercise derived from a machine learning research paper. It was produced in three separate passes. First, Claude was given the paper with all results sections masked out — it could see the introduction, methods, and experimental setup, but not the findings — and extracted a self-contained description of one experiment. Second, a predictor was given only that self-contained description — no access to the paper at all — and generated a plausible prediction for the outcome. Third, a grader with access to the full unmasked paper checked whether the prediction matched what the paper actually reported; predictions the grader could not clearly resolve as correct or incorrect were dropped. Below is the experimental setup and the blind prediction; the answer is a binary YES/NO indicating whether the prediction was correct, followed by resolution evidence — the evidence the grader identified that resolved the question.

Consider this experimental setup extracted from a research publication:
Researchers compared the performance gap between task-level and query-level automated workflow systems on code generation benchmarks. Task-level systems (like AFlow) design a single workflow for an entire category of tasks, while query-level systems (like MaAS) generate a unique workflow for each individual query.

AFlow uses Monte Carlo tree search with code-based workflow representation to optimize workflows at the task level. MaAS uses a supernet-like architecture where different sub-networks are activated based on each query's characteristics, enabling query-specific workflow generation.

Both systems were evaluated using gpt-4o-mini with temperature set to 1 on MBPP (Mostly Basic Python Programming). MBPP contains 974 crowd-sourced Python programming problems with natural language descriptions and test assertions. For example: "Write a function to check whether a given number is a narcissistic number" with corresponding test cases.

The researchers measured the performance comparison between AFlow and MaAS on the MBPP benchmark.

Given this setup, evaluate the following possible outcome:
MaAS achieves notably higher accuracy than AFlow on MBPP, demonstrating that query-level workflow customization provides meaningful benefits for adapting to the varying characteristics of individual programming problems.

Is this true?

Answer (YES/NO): NO